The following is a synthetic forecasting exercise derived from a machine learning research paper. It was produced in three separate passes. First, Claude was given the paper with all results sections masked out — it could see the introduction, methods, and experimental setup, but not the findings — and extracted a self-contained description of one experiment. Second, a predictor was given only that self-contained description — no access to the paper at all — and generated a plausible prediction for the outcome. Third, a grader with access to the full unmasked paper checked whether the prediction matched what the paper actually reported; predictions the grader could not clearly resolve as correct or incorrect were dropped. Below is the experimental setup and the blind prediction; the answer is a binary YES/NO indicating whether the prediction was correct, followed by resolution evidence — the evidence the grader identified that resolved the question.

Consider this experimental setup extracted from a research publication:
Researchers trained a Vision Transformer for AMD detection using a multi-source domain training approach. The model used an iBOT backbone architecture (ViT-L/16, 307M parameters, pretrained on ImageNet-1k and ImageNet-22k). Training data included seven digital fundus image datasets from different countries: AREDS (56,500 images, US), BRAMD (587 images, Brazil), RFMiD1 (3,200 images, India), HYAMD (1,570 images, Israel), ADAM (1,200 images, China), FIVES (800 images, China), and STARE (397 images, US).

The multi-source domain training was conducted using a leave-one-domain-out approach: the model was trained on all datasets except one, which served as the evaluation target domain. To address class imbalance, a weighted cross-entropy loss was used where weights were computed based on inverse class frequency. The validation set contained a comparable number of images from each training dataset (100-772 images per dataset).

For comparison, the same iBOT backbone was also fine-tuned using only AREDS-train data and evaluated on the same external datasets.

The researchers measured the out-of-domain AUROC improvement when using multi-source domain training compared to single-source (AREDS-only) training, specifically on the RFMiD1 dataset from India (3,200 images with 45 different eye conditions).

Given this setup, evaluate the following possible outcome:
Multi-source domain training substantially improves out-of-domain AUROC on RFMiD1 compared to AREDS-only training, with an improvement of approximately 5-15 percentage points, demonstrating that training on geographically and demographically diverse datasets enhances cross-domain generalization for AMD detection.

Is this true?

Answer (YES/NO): YES